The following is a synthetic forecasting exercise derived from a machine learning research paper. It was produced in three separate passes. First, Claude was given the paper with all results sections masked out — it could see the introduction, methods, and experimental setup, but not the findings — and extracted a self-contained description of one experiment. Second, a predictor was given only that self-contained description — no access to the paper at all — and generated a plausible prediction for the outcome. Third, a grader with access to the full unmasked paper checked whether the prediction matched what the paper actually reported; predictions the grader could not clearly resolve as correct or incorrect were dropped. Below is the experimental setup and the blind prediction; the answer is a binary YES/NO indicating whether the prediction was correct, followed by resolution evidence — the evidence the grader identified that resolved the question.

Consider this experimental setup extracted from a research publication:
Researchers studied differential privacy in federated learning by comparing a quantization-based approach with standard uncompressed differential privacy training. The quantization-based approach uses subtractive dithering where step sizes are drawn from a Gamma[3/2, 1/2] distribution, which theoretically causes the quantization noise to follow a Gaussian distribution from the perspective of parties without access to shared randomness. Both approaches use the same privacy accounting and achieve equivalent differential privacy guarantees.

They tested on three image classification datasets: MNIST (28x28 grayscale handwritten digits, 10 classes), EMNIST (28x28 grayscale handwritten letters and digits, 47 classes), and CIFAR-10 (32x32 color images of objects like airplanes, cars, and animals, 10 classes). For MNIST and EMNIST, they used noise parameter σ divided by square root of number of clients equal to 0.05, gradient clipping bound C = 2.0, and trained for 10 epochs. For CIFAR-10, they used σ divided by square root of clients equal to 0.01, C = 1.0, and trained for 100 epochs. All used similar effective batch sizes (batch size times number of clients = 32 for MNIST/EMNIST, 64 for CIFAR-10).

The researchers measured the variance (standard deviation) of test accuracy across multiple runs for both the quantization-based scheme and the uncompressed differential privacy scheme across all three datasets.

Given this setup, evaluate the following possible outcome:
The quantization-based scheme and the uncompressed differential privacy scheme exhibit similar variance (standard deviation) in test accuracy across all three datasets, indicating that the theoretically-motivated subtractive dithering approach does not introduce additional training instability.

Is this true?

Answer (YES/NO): NO